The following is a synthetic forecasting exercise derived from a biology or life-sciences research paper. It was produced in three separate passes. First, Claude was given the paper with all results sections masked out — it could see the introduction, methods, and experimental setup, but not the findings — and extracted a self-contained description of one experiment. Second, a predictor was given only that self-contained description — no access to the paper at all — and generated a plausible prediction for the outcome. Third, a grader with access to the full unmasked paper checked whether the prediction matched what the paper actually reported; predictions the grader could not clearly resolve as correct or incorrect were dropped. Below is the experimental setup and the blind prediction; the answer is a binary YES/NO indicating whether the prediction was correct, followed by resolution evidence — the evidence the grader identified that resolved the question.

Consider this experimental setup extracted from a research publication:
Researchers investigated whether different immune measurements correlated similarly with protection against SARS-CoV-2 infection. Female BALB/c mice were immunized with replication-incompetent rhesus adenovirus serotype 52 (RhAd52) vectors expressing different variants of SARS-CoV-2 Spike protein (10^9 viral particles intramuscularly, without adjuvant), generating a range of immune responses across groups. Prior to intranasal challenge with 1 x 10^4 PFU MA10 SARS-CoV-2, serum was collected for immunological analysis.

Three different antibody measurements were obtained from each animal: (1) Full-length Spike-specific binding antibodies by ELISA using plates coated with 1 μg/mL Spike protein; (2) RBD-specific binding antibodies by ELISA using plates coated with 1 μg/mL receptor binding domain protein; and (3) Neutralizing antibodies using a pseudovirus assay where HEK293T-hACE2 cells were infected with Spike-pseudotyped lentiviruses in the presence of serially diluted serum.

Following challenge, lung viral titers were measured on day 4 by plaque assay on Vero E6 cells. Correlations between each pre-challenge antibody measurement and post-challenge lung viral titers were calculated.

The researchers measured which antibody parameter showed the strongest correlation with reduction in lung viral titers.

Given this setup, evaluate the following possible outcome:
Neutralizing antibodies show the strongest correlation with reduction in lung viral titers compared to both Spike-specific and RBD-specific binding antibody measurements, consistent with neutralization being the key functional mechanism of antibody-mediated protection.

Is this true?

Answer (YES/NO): NO